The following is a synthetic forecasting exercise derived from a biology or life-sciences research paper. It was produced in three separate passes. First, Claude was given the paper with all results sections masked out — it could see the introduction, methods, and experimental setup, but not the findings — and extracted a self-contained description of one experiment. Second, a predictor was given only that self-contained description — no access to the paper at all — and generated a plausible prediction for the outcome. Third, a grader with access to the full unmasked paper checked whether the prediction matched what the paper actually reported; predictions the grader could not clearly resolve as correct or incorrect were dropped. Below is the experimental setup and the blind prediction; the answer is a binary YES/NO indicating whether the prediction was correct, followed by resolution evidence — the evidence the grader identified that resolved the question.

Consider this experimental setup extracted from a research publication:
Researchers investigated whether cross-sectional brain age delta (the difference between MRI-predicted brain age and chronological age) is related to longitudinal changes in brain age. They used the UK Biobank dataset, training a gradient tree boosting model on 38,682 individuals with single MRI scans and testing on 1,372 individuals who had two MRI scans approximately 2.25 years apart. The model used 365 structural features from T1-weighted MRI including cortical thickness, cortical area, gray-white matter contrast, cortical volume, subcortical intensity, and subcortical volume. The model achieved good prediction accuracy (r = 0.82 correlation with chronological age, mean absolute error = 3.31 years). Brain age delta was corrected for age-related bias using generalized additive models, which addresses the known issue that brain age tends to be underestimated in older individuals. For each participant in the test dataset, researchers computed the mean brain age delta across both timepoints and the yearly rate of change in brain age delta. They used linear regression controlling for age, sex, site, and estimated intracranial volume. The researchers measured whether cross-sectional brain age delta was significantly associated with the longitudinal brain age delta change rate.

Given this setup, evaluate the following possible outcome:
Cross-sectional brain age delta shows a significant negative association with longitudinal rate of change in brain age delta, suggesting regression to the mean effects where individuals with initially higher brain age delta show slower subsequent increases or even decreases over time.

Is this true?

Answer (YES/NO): YES